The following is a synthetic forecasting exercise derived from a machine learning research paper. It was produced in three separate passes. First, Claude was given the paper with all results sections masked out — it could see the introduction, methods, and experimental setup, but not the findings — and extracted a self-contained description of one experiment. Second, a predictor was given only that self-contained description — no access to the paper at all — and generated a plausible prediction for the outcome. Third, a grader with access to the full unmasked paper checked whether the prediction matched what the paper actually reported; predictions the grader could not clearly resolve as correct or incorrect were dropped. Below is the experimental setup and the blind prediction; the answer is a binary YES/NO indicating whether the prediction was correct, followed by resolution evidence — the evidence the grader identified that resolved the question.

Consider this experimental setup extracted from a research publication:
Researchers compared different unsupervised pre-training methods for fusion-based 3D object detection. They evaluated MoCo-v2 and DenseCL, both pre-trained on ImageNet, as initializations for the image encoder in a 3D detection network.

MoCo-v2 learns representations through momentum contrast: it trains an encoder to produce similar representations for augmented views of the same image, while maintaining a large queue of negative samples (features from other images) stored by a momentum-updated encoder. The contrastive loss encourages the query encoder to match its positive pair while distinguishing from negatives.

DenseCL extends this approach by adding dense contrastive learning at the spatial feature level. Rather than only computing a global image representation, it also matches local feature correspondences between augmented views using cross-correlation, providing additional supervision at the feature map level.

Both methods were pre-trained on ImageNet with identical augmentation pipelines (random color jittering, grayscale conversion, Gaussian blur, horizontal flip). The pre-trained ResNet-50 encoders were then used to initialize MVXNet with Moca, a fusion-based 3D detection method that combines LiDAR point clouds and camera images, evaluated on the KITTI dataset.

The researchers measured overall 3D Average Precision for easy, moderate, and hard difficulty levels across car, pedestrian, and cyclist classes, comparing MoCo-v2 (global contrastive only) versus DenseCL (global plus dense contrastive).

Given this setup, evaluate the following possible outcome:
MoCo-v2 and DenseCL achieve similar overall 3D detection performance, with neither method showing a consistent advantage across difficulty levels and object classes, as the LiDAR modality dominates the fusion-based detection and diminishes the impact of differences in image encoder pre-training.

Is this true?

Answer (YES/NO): YES